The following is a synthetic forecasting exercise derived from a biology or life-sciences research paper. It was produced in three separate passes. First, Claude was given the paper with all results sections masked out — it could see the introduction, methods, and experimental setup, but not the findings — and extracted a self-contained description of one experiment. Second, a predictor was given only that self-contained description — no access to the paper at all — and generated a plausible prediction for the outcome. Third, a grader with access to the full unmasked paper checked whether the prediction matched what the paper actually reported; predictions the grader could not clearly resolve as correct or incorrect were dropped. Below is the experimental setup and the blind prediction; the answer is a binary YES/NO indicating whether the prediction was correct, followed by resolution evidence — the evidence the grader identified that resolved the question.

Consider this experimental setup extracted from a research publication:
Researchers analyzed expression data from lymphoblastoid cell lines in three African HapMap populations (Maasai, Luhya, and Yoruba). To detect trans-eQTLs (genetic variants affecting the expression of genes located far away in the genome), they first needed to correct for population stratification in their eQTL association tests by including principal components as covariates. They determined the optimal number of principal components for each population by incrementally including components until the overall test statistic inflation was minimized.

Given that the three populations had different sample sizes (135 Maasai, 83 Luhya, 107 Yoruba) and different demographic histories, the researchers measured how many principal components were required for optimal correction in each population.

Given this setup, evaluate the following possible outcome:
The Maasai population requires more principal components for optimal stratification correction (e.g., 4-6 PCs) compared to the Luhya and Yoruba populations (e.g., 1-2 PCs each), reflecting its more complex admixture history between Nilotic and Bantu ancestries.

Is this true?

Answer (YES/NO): NO